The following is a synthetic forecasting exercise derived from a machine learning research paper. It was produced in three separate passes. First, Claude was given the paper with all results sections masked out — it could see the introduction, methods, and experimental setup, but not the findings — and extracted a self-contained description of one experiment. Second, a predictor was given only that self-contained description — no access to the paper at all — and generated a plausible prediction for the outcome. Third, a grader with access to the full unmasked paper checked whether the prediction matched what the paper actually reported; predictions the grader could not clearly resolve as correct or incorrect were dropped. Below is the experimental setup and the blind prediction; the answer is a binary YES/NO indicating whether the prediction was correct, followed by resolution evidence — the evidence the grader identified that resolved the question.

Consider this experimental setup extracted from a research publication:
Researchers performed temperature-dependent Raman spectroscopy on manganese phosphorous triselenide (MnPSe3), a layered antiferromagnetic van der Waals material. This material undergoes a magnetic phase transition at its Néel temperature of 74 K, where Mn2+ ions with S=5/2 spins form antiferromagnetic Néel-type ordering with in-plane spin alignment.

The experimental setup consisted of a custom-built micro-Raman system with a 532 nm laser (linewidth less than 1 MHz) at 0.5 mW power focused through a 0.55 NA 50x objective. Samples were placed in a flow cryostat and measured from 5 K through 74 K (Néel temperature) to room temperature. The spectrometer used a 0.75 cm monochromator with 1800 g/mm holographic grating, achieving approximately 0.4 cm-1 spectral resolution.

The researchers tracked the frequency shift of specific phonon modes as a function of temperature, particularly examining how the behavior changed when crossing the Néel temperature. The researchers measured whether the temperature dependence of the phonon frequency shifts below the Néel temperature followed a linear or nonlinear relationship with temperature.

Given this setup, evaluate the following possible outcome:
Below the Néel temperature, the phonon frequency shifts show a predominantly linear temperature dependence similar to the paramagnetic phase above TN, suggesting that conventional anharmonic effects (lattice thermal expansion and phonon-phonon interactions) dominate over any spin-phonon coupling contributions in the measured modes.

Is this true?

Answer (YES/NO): NO